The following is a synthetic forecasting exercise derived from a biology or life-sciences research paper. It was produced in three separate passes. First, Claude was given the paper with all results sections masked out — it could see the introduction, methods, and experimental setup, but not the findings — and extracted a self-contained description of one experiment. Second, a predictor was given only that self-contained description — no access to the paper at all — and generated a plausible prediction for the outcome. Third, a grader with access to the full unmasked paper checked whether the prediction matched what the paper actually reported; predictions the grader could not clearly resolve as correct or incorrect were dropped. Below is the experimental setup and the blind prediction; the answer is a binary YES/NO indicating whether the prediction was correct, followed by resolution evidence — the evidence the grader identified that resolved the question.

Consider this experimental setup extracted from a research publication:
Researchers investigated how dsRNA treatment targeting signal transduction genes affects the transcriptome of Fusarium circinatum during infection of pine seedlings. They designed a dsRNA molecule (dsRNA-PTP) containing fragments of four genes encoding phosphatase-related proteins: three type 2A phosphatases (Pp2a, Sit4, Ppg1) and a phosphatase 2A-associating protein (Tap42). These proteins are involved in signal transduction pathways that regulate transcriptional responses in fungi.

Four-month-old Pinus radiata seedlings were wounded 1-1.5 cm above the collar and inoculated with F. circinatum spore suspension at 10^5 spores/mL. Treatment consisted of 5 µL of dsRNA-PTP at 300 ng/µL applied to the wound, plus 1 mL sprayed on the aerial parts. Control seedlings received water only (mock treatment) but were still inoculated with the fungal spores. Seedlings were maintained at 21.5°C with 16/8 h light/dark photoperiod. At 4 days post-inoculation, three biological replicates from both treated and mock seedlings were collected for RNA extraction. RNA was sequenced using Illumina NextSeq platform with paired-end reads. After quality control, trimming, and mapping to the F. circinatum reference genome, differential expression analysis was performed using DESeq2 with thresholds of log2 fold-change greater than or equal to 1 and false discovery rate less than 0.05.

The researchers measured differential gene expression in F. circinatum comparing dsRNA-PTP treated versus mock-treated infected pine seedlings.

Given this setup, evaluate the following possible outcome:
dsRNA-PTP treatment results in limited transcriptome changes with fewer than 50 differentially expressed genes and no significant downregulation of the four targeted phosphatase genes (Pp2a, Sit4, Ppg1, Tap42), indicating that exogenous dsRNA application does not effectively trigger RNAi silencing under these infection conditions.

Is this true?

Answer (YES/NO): NO